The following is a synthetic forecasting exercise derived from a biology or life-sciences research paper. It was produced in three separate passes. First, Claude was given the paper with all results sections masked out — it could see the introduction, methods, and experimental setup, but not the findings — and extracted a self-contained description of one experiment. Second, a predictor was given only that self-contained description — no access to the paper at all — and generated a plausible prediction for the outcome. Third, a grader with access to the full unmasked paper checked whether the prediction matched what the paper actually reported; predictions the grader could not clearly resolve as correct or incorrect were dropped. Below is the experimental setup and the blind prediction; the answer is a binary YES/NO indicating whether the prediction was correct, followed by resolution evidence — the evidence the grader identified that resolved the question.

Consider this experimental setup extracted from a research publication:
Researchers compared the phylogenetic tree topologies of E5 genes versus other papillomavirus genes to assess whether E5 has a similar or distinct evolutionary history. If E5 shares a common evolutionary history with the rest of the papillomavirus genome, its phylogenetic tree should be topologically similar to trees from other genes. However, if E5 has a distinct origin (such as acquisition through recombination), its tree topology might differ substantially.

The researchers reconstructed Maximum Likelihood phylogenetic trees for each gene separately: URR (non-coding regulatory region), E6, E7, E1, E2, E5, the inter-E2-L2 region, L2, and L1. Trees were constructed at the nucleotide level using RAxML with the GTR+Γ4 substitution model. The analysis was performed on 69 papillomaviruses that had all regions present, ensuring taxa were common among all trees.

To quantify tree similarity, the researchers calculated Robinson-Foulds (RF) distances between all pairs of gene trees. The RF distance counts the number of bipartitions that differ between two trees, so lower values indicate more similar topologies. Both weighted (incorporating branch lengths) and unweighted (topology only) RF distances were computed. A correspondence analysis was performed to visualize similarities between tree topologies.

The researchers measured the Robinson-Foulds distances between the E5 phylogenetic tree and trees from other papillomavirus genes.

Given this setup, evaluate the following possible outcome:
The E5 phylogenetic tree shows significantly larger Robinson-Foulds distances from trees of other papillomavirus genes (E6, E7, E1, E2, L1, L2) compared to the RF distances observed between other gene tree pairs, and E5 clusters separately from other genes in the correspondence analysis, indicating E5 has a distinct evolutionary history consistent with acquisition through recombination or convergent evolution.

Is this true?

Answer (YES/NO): YES